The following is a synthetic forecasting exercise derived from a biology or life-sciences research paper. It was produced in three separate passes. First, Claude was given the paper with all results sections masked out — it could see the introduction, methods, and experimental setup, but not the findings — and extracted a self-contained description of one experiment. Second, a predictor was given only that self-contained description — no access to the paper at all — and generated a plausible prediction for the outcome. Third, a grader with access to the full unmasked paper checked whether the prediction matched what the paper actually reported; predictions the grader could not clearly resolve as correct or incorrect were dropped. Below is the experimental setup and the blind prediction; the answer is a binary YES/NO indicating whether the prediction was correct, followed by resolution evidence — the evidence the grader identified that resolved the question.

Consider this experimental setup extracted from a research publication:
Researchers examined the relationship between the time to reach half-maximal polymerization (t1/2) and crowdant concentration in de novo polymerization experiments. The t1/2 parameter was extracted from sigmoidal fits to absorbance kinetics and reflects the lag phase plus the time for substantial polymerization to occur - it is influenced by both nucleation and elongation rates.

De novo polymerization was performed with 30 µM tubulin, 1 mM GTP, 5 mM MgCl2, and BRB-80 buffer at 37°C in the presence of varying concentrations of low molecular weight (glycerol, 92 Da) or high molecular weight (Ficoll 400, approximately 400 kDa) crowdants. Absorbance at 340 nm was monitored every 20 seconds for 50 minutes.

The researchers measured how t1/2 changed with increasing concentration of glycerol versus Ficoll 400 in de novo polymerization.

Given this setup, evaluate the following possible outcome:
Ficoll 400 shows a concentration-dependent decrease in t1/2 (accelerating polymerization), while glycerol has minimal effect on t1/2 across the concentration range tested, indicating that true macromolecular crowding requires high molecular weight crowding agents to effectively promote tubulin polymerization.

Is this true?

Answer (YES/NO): NO